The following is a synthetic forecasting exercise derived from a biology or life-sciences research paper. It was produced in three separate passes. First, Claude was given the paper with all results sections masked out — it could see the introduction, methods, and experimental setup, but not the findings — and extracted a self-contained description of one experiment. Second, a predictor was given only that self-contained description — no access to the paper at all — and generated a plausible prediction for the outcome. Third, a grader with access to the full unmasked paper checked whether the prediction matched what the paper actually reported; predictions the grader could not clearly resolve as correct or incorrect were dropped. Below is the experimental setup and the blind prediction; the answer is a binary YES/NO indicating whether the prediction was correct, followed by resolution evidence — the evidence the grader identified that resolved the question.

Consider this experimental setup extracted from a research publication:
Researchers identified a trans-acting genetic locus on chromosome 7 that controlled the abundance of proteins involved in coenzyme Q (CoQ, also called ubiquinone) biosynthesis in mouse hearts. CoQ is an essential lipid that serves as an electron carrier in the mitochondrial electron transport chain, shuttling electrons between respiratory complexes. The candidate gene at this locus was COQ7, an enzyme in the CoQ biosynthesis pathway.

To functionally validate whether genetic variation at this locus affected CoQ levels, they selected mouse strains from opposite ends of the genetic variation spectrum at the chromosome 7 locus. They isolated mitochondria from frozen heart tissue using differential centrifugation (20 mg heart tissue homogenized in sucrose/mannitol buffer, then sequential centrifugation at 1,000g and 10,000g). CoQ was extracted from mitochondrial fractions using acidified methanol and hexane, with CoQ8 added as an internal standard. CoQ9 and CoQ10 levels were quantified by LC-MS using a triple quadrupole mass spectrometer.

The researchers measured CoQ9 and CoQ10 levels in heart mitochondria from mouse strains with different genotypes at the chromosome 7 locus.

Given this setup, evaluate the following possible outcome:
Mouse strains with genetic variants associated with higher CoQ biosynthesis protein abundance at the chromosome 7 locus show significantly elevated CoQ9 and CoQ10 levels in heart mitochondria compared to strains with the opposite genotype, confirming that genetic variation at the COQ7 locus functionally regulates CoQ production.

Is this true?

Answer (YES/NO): NO